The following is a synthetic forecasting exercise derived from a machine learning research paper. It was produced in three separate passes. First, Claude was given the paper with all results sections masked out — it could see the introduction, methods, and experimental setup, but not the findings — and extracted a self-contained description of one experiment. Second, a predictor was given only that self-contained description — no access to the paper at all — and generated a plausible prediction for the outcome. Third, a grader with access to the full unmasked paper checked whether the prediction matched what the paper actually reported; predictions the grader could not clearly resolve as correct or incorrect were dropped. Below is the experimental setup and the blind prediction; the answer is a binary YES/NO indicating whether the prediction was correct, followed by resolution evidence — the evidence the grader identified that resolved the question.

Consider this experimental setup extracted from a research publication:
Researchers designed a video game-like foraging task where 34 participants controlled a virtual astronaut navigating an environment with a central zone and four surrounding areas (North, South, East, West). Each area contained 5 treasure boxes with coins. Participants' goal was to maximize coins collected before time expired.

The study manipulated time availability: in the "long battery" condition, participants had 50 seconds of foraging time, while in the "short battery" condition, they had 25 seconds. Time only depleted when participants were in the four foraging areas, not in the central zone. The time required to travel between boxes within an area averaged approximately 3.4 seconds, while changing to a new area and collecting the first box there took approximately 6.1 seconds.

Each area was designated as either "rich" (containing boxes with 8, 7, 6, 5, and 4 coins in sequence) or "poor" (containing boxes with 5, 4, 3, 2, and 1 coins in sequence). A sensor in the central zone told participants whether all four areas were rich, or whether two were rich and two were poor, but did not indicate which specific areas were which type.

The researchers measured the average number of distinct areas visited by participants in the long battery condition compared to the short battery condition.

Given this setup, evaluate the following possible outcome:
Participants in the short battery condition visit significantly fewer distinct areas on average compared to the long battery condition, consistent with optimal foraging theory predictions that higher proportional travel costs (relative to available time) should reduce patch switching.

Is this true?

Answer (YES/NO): YES